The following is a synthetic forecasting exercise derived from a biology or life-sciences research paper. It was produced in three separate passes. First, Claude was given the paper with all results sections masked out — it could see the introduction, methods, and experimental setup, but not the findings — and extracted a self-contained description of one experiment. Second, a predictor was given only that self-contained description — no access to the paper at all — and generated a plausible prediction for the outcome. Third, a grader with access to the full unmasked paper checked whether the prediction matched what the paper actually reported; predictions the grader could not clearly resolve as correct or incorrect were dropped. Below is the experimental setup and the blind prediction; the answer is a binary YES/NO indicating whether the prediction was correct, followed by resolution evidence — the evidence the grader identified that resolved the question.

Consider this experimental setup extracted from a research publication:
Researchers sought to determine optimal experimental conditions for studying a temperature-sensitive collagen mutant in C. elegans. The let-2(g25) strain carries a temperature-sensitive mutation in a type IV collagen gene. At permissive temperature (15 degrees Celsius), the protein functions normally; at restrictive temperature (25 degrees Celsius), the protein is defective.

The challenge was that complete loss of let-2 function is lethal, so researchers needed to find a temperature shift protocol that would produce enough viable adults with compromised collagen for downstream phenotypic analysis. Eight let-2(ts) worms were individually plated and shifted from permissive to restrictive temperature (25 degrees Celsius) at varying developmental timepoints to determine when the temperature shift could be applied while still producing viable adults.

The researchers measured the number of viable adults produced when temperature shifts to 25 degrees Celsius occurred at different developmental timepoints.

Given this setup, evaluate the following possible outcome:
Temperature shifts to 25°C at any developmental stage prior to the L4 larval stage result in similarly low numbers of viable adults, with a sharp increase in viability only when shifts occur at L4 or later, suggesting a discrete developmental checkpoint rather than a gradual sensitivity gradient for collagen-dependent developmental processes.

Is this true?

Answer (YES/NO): NO